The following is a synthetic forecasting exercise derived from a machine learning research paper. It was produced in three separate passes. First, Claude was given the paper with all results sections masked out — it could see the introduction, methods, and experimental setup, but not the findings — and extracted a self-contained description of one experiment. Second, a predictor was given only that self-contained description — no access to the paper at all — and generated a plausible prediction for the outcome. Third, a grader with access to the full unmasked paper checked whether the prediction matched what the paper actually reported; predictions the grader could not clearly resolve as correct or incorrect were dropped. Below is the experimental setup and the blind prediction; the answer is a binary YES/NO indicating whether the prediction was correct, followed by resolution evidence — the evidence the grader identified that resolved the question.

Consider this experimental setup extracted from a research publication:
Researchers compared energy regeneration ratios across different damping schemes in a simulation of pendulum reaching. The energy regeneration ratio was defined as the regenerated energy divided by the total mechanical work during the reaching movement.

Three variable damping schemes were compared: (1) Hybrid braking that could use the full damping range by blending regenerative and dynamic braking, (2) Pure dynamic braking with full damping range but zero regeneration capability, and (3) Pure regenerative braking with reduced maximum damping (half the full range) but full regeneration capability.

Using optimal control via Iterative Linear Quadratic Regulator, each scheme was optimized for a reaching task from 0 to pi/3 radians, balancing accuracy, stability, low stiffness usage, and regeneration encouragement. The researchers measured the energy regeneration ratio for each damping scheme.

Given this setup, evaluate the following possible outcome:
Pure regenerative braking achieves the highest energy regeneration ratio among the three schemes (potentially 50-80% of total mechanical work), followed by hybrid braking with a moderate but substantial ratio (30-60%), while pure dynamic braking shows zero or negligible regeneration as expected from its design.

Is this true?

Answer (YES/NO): NO